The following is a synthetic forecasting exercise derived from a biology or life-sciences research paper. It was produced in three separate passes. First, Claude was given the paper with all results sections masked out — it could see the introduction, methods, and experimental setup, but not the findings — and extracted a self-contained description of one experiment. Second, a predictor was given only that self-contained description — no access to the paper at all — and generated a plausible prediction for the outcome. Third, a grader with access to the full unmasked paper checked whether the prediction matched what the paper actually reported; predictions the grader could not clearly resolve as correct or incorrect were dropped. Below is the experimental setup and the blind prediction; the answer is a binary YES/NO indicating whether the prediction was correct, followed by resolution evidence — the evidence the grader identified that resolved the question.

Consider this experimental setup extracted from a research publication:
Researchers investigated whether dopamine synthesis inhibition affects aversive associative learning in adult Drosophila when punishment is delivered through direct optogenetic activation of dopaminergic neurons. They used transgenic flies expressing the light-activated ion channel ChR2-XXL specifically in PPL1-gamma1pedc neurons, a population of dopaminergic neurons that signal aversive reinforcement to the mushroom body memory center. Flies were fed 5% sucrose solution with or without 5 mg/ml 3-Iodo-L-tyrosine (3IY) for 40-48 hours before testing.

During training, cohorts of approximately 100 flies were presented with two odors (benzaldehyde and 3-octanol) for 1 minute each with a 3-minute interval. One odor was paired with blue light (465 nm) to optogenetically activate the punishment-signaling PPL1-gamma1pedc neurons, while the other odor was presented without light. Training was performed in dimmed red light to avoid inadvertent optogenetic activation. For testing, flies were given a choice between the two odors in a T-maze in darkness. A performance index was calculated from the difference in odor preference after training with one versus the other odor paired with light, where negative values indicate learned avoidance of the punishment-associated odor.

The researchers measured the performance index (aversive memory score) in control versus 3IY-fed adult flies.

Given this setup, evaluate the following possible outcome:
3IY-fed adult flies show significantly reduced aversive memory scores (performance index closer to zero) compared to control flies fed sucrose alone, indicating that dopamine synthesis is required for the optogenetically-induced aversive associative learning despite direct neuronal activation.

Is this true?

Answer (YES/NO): YES